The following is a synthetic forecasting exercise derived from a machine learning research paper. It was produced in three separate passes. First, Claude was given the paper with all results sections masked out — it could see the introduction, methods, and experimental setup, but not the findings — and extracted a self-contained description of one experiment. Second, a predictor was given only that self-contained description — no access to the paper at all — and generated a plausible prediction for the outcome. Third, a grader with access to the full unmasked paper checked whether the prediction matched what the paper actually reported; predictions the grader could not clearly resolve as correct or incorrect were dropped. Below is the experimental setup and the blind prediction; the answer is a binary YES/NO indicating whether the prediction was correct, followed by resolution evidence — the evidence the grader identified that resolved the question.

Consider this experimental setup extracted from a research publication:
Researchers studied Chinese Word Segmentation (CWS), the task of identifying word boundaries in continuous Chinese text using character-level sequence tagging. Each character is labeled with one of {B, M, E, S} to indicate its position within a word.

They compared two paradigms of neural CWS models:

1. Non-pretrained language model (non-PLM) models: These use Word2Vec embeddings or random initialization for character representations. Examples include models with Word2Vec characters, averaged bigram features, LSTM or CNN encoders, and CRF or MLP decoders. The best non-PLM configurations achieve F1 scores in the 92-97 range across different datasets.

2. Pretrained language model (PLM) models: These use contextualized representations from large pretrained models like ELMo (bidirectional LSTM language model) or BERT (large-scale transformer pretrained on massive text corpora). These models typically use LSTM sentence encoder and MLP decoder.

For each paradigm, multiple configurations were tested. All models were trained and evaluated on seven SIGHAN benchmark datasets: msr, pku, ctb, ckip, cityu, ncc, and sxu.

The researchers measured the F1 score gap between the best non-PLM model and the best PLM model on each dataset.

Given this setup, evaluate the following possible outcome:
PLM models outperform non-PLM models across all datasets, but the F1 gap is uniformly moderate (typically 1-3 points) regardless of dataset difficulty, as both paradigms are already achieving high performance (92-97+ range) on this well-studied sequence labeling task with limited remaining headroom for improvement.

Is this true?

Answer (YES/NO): NO